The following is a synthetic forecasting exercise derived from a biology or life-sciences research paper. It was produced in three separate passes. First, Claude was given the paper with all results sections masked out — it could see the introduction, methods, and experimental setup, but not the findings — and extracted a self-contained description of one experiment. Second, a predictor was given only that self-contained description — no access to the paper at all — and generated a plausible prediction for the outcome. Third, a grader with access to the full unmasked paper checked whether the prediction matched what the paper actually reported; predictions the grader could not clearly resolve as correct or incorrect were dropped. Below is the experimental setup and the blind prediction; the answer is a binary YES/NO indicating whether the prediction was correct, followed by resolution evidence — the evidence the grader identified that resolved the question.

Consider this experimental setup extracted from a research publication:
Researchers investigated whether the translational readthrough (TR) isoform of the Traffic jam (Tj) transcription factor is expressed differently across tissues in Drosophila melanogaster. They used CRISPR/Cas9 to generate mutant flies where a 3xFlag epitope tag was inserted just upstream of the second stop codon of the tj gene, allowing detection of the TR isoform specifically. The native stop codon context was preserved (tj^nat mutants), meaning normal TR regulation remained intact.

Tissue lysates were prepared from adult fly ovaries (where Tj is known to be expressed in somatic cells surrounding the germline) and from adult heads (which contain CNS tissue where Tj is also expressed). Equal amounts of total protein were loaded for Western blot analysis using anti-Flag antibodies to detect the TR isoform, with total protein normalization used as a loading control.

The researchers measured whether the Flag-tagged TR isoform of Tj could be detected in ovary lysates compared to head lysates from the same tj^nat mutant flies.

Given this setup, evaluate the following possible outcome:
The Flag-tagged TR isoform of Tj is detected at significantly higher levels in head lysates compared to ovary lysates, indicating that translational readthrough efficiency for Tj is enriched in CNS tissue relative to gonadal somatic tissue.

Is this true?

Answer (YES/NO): YES